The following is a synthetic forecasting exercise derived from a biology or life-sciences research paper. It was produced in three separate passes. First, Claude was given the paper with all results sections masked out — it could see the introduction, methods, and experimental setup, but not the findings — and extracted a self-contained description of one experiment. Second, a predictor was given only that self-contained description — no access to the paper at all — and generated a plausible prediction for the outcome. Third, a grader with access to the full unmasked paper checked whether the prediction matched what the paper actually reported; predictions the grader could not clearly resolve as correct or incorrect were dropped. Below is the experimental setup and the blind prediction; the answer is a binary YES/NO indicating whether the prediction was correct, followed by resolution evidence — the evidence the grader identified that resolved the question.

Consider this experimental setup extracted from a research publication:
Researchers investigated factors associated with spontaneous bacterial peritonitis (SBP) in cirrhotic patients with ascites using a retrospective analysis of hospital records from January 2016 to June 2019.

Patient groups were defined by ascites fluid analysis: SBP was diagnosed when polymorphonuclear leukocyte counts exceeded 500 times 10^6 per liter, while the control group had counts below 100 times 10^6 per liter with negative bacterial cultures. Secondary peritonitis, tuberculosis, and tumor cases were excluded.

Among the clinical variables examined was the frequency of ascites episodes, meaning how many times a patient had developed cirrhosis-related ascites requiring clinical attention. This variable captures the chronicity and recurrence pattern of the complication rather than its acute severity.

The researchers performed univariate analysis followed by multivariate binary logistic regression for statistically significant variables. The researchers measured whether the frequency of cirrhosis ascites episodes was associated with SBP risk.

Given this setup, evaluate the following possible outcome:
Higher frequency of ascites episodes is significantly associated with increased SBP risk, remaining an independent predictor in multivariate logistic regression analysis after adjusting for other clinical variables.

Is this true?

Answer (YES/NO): YES